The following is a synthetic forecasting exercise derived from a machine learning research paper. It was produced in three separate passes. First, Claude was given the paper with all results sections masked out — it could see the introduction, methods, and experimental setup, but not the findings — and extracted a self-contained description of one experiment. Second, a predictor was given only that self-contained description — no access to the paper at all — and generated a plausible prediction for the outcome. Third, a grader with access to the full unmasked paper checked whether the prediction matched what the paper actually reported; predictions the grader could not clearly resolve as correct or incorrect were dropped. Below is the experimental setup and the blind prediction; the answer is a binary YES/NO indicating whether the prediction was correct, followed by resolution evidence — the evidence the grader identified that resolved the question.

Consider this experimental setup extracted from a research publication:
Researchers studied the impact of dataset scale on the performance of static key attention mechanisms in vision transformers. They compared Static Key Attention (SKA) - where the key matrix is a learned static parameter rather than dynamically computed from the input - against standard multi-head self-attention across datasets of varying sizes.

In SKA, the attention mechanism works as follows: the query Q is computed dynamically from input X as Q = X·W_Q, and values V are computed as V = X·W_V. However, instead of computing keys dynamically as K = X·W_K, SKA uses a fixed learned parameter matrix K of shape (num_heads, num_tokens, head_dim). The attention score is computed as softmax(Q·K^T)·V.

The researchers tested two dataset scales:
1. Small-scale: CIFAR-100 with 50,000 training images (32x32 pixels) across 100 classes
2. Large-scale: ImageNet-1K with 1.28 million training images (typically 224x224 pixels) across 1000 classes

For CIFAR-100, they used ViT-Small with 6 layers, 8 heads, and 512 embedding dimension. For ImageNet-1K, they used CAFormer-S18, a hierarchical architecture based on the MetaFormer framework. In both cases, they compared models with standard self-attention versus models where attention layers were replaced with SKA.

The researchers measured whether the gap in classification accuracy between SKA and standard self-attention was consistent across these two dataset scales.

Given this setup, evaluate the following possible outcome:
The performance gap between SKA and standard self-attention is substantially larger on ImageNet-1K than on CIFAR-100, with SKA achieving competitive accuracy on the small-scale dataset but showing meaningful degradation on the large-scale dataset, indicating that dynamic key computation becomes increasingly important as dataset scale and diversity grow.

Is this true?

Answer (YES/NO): NO